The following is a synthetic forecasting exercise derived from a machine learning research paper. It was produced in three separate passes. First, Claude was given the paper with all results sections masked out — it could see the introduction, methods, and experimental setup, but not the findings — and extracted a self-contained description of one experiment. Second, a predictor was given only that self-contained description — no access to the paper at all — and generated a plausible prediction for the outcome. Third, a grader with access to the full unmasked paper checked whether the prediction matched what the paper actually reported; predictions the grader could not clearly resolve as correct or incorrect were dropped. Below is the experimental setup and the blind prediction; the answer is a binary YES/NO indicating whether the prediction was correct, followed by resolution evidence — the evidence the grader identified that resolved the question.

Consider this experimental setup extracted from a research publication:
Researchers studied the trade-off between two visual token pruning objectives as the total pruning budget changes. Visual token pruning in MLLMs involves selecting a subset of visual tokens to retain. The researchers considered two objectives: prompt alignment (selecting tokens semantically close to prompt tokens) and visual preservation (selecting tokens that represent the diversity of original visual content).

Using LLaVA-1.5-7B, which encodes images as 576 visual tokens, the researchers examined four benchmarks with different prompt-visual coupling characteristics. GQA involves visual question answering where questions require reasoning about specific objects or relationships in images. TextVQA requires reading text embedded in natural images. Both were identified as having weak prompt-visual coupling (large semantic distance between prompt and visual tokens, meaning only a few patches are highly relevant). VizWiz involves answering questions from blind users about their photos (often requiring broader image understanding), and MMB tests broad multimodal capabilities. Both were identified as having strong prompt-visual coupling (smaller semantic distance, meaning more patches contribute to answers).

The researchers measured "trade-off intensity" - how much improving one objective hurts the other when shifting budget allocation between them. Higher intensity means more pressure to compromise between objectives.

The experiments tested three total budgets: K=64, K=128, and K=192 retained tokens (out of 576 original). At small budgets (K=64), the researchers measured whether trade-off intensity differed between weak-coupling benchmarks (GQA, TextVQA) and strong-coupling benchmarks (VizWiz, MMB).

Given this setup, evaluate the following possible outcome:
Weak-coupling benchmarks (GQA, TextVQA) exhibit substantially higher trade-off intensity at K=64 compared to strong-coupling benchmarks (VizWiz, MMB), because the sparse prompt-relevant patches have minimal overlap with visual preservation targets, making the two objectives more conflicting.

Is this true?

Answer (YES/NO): YES